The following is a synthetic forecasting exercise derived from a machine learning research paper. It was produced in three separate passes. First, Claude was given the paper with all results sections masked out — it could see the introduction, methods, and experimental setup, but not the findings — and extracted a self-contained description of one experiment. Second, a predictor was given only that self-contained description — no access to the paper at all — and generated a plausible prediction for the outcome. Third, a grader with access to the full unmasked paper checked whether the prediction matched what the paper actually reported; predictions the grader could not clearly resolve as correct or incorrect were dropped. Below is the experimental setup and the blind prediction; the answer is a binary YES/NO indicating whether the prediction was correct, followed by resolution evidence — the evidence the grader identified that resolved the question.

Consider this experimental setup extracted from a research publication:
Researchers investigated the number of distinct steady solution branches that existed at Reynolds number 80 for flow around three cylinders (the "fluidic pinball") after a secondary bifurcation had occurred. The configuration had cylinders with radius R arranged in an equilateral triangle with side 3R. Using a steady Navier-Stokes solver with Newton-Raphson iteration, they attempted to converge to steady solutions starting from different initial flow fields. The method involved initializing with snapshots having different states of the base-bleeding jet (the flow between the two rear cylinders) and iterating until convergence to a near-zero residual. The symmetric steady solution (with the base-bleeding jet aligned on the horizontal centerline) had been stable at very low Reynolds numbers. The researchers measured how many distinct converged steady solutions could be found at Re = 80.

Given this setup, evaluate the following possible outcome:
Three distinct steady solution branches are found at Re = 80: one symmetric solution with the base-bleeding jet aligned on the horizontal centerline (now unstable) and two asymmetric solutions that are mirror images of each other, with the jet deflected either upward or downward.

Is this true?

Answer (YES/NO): YES